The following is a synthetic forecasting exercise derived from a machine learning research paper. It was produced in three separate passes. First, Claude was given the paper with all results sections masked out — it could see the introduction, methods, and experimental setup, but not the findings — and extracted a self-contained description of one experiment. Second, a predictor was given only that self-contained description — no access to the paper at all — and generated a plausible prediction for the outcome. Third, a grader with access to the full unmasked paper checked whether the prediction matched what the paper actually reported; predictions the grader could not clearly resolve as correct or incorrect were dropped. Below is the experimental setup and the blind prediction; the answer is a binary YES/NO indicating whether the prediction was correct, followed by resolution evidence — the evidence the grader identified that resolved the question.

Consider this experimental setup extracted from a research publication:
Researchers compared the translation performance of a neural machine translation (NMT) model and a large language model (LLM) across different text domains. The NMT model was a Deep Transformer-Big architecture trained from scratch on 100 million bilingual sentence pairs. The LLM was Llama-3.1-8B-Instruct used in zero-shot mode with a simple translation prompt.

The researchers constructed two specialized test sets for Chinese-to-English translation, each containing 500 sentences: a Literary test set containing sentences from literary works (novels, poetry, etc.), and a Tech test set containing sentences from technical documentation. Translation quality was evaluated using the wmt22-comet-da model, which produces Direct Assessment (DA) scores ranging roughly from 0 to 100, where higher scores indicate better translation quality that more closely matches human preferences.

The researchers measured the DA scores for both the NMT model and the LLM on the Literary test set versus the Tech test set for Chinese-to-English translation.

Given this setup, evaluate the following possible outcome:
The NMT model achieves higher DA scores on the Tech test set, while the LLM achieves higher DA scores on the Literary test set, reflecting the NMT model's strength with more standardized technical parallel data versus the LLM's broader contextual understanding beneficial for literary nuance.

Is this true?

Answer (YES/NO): YES